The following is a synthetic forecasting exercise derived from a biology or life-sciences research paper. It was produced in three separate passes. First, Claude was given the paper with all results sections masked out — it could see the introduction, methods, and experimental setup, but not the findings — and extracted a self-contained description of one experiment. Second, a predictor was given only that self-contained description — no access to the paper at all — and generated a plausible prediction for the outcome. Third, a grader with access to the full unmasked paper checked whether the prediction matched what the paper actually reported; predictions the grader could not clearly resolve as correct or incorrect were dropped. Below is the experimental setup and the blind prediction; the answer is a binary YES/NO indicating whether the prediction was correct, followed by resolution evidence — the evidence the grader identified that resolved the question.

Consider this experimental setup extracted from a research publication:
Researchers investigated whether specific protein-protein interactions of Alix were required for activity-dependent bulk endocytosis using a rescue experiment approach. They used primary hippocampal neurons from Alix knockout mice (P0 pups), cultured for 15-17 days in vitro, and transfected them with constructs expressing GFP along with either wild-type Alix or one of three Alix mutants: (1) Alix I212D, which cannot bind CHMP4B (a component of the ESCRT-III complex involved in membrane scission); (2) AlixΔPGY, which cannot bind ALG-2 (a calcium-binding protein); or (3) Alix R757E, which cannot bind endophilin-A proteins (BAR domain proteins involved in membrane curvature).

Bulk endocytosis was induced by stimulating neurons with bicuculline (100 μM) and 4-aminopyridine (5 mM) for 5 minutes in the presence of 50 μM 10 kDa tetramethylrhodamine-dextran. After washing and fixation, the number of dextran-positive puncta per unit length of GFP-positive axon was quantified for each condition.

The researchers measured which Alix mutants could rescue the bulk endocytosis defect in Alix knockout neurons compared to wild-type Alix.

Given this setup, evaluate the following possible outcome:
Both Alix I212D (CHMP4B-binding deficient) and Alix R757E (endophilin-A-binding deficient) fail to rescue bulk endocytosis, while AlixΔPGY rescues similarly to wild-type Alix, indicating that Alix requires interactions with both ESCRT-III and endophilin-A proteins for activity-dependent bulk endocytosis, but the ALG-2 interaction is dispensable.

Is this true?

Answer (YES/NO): NO